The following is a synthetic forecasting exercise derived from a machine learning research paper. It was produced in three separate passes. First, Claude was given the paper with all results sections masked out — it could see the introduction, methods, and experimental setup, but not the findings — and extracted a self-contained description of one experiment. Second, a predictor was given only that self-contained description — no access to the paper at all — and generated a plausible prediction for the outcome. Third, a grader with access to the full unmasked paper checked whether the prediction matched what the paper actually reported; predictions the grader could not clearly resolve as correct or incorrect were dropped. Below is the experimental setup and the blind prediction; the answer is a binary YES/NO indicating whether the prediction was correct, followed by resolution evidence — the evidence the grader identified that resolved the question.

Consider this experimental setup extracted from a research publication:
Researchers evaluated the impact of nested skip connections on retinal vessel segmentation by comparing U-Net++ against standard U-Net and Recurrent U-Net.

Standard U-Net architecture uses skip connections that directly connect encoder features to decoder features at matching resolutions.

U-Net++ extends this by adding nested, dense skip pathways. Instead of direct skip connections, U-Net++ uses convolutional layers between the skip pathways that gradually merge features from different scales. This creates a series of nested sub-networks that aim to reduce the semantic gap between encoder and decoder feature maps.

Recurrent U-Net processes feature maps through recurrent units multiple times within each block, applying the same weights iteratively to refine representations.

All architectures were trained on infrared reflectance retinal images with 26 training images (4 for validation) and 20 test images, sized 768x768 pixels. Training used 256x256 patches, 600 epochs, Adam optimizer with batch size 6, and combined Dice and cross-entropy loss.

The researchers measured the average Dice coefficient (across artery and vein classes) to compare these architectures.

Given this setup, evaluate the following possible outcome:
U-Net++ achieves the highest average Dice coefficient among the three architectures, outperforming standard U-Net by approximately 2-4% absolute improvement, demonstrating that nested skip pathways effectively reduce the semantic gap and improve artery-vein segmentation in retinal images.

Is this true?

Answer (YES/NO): YES